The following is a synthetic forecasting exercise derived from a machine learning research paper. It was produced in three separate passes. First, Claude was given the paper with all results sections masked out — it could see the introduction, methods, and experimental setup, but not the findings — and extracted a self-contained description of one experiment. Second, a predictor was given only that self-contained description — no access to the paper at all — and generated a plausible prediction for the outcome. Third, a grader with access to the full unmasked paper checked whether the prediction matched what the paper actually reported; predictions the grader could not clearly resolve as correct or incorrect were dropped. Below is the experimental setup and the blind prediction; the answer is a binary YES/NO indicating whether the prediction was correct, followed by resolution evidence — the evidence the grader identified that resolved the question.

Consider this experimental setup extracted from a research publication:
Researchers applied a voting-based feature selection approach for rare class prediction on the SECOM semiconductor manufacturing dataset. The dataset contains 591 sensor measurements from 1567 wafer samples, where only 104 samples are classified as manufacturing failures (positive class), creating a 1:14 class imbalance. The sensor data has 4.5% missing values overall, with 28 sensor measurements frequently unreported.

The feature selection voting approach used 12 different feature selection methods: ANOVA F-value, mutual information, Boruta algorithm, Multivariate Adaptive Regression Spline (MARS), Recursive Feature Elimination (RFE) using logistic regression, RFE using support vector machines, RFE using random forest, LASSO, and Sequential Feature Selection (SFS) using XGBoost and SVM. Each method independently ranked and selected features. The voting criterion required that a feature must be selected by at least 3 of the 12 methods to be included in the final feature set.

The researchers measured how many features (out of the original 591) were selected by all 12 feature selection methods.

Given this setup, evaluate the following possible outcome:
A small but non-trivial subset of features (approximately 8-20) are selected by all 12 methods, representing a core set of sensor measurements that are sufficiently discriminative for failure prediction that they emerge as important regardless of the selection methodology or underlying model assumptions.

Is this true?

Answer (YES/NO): NO